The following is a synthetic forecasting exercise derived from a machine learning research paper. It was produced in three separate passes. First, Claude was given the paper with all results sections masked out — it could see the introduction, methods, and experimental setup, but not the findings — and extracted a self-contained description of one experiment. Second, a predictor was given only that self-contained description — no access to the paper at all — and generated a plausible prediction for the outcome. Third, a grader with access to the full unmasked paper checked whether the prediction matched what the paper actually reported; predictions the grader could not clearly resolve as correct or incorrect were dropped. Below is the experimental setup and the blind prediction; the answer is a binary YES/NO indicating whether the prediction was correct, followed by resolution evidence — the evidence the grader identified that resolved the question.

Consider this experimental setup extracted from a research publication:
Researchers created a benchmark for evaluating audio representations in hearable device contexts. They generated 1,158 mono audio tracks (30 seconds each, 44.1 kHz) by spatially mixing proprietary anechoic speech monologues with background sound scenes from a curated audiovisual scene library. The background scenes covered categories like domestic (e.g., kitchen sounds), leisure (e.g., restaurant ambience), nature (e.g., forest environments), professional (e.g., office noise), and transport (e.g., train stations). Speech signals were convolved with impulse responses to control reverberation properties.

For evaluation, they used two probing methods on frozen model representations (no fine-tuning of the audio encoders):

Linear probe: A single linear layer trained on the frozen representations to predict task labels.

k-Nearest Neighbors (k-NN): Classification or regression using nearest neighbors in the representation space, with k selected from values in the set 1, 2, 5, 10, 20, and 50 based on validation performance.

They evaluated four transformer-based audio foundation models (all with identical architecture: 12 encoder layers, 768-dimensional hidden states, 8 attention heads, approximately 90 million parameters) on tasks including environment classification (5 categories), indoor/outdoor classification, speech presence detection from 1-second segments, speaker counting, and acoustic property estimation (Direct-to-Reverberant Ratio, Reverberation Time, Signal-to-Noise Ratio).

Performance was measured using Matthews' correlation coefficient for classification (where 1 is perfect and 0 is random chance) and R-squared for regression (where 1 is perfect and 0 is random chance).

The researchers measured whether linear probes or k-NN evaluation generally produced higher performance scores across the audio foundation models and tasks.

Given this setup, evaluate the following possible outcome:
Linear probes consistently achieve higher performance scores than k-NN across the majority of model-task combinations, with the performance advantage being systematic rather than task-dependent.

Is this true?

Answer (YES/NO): NO